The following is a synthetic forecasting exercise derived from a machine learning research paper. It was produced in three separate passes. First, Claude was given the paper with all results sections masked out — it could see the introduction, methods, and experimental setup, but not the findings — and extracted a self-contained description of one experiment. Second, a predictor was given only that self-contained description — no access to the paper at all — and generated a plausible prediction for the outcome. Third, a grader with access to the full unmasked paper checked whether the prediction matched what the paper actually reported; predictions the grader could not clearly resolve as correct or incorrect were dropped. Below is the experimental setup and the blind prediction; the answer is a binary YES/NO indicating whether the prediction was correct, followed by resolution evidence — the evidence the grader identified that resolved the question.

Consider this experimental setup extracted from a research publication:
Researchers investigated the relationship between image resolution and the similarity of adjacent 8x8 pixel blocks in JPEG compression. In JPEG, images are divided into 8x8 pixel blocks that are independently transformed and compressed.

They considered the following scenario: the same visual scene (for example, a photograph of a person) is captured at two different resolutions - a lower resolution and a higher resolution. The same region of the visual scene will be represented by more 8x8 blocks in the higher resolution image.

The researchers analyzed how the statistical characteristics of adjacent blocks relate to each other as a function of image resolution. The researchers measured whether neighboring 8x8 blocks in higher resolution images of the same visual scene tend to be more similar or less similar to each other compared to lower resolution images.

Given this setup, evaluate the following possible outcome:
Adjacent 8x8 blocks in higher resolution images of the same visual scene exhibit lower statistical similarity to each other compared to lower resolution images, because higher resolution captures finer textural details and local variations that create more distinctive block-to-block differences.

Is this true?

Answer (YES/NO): NO